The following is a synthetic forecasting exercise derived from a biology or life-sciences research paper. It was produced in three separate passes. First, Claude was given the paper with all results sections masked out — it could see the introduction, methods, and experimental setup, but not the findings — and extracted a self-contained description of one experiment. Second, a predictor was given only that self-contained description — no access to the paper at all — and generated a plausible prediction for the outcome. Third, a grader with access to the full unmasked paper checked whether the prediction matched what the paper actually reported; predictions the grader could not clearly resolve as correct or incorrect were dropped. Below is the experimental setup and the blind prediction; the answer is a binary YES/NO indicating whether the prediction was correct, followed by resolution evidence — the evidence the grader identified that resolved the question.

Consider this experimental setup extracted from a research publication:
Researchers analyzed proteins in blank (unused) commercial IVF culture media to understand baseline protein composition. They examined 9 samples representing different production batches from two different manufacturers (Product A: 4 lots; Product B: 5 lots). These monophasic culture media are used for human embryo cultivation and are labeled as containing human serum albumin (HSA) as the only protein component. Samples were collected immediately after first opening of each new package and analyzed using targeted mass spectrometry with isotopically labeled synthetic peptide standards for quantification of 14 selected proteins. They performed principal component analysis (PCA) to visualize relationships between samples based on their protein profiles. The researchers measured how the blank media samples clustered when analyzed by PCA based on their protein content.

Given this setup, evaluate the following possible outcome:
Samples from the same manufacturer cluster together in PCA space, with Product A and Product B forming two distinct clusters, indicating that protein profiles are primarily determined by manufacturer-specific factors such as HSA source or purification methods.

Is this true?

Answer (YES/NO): YES